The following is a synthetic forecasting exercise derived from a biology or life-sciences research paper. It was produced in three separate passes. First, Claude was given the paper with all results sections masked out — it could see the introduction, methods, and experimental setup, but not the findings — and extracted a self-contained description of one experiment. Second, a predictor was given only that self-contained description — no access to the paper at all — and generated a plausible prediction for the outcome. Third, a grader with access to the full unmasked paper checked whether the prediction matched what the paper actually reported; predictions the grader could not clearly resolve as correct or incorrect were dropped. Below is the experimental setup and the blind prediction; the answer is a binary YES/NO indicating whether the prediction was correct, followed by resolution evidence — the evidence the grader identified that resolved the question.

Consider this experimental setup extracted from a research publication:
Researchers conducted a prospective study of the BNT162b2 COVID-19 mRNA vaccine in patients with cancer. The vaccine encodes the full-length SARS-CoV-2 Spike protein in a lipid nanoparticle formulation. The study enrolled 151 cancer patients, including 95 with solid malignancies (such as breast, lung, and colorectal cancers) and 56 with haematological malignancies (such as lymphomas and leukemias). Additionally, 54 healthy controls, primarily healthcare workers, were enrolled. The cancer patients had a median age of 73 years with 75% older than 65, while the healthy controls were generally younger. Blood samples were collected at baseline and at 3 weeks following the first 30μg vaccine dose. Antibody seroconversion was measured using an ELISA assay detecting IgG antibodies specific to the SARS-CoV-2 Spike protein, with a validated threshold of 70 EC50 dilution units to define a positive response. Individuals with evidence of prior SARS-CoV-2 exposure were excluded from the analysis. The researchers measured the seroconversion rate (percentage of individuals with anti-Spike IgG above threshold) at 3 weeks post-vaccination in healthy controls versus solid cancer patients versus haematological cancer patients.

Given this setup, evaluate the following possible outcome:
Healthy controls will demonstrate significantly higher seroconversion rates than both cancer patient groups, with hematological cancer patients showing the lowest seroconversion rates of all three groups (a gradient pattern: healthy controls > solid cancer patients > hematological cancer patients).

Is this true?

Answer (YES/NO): YES